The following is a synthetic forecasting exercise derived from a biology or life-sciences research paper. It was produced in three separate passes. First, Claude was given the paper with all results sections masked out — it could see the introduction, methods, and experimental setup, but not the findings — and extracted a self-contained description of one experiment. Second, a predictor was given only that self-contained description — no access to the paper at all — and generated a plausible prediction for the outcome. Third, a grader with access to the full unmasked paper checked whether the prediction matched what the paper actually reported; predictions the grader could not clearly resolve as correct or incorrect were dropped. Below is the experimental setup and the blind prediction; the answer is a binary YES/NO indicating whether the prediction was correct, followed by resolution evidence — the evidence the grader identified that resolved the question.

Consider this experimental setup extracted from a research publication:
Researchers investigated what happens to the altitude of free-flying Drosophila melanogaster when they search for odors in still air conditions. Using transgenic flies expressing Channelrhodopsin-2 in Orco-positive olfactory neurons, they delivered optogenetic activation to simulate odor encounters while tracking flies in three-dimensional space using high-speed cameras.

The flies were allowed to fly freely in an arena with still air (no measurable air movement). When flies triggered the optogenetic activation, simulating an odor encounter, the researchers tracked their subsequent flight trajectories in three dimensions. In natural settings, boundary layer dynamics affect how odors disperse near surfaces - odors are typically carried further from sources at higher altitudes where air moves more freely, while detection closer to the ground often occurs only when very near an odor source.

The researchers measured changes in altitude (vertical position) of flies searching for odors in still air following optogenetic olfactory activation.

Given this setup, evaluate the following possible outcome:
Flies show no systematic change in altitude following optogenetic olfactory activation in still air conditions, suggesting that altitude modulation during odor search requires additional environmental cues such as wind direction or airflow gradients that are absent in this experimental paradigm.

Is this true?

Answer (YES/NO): NO